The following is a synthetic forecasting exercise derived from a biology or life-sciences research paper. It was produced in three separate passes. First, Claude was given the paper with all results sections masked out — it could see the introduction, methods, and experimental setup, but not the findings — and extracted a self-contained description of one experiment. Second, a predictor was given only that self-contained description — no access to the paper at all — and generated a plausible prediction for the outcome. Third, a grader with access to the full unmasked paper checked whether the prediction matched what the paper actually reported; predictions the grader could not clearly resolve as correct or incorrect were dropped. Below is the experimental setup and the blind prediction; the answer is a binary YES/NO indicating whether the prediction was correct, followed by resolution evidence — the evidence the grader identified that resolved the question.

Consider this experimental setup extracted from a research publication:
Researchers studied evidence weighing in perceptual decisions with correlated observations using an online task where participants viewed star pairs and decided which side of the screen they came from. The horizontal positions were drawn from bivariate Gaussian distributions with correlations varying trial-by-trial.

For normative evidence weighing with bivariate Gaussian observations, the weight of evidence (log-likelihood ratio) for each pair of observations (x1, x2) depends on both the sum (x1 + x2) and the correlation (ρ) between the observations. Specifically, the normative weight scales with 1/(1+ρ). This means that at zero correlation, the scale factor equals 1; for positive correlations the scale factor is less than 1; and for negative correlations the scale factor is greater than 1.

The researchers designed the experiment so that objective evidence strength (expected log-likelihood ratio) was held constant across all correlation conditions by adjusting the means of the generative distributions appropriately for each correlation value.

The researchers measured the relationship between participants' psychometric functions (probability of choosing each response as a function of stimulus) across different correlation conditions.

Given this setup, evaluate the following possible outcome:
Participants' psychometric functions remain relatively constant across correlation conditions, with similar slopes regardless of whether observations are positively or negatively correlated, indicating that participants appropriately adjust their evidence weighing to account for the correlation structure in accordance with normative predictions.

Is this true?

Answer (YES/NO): YES